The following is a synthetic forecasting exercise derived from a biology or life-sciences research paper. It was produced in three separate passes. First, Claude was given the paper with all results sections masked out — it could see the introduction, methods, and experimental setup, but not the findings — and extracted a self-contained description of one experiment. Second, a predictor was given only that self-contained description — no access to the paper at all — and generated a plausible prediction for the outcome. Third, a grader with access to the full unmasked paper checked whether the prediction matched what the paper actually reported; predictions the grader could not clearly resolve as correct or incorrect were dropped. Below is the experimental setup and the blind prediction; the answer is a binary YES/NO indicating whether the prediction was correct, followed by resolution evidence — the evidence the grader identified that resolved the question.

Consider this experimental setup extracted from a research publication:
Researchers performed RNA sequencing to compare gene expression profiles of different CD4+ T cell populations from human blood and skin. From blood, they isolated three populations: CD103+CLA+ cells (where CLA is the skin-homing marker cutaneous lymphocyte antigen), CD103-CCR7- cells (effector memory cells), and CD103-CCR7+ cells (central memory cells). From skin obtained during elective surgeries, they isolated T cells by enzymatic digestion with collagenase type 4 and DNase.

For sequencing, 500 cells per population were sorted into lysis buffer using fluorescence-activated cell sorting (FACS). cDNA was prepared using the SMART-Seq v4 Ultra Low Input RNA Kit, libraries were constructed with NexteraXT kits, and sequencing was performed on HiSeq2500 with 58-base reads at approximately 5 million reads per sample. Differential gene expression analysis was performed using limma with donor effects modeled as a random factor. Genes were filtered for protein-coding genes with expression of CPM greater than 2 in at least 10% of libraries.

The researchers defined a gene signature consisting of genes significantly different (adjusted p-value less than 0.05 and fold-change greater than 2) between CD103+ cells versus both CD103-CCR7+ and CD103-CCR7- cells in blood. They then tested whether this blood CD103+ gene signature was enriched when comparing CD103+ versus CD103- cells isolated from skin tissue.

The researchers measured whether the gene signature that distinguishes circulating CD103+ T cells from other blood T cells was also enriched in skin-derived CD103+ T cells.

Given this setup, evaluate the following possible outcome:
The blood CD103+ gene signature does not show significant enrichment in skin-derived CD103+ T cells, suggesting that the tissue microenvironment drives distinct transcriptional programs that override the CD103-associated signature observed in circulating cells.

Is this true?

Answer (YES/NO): NO